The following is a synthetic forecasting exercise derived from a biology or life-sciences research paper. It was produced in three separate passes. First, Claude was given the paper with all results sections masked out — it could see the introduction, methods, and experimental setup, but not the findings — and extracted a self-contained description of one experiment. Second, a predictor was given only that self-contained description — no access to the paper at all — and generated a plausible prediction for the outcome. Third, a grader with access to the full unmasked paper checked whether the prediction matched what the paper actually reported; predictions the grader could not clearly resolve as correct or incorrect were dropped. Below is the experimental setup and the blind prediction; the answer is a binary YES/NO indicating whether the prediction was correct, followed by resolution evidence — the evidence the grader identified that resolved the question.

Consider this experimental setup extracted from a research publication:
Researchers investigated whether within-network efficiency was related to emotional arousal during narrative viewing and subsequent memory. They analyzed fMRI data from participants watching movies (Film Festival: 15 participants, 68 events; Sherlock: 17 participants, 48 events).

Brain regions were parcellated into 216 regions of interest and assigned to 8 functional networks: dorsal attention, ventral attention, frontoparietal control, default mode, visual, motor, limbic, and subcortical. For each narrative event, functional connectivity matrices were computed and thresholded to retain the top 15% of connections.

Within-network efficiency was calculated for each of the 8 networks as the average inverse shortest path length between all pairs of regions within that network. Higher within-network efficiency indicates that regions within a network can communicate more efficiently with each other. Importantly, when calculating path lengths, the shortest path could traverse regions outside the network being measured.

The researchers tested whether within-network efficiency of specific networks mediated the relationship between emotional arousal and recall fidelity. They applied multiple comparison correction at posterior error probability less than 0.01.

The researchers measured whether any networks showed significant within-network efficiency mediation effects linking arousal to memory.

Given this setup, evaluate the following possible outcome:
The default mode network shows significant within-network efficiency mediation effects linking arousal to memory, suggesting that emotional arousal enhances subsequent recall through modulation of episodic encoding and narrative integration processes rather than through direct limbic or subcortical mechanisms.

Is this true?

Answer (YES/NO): NO